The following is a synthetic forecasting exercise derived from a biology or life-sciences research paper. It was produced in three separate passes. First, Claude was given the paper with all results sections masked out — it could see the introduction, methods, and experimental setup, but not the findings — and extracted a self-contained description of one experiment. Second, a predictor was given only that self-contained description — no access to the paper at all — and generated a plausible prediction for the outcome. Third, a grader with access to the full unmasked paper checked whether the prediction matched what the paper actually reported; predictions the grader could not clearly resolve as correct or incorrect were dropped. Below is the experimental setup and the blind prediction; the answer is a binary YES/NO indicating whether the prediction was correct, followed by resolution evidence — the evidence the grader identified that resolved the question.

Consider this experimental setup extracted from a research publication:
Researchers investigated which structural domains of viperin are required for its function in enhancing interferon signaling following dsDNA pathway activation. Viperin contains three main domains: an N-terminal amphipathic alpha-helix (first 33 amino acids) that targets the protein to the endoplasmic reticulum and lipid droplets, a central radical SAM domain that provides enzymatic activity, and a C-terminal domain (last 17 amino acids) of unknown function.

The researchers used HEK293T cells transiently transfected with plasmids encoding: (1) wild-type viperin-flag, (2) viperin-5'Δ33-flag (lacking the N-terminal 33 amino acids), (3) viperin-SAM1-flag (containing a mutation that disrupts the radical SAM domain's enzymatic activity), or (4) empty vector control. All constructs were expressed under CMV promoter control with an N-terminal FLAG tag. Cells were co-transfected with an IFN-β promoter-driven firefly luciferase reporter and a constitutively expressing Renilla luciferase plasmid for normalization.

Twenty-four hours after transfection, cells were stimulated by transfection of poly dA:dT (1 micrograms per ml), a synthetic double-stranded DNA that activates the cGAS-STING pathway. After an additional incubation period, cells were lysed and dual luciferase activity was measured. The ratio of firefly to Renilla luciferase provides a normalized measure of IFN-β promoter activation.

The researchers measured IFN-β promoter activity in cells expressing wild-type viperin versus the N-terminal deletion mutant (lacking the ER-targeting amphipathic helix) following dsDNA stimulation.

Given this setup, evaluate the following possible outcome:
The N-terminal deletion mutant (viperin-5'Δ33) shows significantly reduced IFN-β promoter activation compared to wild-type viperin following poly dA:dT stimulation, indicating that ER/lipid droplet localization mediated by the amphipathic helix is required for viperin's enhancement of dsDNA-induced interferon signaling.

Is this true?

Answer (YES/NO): YES